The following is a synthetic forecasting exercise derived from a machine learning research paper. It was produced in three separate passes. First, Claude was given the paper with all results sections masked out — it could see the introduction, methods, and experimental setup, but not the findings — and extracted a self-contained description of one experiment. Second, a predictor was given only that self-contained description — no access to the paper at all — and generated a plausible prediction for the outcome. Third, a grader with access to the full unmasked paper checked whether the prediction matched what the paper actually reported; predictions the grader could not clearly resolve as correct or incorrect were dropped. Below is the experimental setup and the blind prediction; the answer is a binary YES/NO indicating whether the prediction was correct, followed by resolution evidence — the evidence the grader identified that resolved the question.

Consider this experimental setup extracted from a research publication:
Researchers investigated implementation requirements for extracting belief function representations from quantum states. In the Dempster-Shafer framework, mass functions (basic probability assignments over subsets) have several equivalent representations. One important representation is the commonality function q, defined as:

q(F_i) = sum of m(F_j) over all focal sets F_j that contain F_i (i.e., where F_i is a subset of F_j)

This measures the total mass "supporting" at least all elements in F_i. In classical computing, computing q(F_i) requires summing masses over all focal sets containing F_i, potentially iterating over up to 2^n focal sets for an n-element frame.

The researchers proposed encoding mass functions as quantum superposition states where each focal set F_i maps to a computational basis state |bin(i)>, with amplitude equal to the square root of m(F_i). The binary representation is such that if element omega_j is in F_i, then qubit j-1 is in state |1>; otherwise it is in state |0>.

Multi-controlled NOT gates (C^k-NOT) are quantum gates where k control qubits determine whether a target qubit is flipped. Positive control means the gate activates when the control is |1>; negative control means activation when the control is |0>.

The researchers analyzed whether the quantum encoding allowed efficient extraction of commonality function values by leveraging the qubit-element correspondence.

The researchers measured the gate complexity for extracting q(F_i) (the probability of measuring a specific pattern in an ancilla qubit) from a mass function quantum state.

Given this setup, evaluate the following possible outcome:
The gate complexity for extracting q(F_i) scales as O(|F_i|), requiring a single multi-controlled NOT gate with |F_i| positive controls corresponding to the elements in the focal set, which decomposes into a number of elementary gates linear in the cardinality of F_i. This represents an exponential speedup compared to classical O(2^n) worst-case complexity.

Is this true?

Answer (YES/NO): YES